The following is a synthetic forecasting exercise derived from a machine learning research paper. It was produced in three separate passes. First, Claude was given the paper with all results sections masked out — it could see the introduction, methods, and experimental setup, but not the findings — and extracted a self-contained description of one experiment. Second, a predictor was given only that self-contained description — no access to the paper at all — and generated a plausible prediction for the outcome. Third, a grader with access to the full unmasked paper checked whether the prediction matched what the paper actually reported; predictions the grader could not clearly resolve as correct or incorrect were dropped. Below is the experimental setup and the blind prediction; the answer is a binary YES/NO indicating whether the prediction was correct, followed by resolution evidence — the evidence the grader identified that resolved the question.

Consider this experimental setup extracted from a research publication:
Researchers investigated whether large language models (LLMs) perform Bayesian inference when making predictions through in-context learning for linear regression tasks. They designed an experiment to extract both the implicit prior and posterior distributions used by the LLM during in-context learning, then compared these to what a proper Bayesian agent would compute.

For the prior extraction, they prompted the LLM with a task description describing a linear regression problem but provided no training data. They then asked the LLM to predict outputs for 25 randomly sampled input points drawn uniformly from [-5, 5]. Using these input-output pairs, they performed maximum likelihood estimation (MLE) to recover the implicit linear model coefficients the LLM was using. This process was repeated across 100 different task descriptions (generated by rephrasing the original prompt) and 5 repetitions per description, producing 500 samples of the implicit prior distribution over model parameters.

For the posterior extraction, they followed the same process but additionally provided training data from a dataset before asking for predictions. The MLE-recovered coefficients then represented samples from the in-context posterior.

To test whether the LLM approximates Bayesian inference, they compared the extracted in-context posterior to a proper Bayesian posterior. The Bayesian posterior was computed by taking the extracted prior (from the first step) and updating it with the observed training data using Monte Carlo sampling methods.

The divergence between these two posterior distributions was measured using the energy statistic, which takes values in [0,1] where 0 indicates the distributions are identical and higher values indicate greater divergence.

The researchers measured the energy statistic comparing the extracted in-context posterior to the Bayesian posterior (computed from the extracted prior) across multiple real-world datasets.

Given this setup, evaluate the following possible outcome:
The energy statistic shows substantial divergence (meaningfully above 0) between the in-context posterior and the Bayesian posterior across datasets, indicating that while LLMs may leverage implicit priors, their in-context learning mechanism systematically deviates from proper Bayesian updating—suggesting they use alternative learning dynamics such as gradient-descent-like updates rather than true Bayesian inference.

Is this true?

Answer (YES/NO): NO